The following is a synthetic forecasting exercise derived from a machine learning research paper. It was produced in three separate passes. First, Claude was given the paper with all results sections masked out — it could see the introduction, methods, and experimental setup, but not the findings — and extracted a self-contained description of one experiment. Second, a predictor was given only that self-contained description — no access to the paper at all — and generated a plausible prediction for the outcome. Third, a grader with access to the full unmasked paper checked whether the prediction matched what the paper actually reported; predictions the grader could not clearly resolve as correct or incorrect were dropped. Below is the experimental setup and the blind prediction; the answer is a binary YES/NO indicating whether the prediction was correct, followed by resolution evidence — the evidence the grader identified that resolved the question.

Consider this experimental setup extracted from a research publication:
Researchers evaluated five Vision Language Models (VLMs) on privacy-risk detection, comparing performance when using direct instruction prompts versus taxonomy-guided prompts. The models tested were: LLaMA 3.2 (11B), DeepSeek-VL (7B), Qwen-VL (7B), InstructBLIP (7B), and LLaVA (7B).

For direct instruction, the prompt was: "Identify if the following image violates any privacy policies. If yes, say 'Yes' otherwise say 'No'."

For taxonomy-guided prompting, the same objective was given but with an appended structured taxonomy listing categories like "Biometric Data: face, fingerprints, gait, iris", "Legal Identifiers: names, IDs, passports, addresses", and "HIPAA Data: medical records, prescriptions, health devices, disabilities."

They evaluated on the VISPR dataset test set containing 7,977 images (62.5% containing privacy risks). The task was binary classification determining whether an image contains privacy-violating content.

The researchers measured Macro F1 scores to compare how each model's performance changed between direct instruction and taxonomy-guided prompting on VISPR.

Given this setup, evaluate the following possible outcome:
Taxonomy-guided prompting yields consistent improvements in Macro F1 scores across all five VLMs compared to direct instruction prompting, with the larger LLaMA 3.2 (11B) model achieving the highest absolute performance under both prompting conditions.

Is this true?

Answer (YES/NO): NO